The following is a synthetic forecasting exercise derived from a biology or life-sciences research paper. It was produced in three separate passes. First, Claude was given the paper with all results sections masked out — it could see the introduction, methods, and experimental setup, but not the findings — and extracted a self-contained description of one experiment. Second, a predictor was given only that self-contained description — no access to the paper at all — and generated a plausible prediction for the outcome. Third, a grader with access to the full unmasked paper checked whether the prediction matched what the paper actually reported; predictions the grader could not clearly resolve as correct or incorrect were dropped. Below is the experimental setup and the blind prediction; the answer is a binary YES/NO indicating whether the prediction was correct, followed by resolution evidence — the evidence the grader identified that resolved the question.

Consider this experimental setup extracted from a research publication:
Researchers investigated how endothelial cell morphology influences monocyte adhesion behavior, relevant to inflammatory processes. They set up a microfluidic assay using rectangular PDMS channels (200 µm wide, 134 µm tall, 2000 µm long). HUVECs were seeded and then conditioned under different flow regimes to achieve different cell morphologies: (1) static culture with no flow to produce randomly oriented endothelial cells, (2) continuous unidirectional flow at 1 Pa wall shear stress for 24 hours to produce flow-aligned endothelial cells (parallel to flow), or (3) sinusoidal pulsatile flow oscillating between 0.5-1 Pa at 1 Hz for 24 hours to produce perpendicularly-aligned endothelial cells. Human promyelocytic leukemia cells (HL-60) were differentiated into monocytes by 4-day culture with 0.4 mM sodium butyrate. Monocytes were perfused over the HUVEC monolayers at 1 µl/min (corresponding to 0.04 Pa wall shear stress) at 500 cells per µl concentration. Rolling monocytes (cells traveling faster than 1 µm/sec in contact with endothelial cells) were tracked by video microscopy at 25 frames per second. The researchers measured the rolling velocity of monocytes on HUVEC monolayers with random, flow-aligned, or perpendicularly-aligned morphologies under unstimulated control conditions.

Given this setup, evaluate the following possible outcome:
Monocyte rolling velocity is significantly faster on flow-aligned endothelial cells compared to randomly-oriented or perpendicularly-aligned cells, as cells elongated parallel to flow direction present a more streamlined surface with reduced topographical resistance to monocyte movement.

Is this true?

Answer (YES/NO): NO